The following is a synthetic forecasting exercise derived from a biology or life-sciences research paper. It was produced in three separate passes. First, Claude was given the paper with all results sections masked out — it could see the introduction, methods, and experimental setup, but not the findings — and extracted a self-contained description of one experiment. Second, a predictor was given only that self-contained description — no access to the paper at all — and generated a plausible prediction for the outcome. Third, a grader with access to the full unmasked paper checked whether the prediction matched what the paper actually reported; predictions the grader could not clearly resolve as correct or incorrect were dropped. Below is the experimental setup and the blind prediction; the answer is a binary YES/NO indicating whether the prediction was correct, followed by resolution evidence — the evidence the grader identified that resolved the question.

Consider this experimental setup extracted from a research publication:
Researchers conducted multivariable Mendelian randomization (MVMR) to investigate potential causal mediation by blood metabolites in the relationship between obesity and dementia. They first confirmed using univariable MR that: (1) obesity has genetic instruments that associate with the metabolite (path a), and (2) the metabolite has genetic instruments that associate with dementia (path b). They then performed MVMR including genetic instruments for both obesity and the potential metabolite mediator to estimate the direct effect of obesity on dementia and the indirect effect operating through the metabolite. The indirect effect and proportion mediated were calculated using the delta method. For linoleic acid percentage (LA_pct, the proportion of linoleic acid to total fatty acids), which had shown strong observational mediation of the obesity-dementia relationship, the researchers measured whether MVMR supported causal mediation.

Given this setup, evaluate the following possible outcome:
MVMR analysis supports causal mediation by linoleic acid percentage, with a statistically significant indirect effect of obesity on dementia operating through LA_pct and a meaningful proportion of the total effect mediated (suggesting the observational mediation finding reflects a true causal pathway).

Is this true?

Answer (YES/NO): NO